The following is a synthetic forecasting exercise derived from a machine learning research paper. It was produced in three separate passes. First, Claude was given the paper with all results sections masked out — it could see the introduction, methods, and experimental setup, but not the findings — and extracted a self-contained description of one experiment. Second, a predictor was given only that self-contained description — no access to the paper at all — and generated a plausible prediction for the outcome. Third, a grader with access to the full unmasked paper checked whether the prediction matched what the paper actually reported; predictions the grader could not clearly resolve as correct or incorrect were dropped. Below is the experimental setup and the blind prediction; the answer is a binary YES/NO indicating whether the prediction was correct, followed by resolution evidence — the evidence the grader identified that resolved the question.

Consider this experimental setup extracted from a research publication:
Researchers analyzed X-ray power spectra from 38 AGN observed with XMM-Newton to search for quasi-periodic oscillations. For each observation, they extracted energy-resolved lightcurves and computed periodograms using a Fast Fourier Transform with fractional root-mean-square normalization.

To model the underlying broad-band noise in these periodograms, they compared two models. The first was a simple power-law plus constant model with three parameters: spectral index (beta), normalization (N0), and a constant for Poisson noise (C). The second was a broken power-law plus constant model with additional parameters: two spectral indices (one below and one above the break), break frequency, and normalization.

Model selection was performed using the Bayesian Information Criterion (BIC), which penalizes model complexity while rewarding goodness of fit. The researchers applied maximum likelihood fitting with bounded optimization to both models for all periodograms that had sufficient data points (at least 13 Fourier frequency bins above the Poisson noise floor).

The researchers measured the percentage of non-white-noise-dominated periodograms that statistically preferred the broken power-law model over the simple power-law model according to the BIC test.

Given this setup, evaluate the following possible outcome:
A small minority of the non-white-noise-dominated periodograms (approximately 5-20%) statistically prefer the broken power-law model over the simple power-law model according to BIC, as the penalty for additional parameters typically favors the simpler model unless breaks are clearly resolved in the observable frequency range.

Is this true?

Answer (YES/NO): YES